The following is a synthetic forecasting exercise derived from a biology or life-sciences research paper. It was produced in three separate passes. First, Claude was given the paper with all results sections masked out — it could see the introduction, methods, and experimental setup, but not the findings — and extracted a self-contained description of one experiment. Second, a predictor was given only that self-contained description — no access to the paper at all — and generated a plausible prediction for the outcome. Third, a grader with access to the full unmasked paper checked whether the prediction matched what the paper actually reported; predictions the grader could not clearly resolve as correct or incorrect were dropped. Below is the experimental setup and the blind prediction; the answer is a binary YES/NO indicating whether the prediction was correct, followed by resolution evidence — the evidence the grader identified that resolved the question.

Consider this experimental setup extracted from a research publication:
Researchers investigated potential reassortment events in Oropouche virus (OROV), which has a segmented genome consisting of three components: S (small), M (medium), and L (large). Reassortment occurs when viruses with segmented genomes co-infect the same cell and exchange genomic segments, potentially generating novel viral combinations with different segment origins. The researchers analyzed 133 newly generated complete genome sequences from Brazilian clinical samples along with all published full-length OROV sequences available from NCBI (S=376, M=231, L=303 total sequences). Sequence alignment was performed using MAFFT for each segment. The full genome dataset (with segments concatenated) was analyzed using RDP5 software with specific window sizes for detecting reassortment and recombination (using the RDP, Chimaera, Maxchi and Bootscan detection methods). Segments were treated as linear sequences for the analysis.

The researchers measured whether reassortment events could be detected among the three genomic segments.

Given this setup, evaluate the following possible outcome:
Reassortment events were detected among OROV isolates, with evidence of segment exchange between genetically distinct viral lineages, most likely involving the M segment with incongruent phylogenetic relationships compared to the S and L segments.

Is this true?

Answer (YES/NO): YES